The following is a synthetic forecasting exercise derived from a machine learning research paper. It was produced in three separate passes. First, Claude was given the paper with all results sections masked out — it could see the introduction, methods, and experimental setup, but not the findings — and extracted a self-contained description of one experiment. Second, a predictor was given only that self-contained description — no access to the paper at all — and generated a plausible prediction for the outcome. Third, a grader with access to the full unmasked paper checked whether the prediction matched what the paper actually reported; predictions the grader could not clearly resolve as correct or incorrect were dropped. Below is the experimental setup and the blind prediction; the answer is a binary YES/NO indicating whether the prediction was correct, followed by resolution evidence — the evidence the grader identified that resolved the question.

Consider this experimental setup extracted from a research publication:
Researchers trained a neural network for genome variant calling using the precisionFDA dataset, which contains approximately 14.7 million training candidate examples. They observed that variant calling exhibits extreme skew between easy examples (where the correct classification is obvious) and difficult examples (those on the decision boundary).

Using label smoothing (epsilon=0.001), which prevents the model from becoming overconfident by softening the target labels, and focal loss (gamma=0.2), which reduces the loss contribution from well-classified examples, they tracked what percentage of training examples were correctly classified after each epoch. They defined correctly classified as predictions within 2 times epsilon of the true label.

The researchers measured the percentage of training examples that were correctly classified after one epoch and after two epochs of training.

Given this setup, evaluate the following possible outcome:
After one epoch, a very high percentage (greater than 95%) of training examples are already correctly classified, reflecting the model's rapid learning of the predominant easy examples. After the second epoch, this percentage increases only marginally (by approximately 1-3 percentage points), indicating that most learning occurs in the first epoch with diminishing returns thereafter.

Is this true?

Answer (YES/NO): NO